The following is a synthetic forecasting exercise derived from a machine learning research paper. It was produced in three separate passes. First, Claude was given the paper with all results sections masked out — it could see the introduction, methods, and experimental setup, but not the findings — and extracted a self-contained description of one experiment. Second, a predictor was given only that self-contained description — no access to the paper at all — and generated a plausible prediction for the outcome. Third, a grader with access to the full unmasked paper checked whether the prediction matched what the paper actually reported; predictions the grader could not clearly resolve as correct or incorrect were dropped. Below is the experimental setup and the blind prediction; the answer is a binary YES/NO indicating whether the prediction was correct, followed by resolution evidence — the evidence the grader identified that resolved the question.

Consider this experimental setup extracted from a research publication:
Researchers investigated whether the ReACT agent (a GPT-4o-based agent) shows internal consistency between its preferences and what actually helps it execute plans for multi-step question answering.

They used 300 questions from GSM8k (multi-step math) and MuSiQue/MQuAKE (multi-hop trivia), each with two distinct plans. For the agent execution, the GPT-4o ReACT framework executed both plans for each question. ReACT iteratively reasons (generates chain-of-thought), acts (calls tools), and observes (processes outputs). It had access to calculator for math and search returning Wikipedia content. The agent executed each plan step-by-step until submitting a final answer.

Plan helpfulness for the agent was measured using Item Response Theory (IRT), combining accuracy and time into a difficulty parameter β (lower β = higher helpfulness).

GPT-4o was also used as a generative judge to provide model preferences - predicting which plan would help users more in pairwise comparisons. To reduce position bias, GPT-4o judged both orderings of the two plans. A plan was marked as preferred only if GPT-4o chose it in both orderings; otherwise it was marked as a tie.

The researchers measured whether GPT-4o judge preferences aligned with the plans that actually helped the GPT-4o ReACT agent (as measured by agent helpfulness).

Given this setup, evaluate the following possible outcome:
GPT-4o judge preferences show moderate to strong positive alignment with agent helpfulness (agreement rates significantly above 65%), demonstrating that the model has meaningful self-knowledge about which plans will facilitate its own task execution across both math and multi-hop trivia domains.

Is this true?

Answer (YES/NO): NO